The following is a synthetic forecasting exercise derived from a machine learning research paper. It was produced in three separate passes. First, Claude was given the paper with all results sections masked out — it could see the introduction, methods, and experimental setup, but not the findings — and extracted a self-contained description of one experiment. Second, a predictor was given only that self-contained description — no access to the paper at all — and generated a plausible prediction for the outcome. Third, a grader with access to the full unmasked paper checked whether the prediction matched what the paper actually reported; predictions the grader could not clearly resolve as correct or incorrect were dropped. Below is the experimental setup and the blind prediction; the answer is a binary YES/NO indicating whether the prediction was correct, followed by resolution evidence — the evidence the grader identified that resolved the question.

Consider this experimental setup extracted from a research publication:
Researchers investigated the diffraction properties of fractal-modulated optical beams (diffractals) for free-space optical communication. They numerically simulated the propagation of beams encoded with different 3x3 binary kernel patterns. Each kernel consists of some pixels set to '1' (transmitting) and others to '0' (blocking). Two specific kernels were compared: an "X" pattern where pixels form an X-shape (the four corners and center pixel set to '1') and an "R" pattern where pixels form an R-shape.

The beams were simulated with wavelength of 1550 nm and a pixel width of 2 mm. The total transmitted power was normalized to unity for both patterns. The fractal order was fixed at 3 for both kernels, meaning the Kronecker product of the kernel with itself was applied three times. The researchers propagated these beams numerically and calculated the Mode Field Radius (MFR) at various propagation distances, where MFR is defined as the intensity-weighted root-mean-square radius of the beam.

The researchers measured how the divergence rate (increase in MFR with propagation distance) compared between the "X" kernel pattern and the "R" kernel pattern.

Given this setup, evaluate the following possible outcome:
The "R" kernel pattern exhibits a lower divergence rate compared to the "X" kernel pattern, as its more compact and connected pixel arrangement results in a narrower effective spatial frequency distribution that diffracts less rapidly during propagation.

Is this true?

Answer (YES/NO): YES